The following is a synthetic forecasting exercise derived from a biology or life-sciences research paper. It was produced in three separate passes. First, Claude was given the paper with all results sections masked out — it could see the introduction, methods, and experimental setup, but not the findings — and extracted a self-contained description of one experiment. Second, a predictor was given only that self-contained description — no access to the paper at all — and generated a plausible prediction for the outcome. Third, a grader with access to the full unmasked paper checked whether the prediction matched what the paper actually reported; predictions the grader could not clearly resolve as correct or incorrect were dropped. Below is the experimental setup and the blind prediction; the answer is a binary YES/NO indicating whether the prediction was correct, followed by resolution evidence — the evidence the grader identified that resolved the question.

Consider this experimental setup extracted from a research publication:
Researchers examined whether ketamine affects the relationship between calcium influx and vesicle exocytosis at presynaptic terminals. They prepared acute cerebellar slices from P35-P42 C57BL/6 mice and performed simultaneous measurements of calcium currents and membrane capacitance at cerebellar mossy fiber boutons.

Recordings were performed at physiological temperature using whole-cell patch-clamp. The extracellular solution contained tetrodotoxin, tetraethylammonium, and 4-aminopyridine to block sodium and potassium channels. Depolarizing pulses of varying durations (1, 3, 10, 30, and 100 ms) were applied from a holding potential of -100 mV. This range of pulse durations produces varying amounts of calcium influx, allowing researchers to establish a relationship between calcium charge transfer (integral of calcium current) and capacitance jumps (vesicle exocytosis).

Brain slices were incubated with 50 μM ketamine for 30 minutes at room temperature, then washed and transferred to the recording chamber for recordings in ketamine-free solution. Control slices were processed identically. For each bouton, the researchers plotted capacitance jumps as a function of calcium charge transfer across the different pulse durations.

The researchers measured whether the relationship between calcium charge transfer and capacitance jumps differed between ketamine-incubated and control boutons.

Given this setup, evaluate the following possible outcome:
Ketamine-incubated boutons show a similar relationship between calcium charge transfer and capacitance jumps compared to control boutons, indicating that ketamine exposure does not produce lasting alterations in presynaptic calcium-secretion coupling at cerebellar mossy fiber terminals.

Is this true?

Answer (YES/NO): NO